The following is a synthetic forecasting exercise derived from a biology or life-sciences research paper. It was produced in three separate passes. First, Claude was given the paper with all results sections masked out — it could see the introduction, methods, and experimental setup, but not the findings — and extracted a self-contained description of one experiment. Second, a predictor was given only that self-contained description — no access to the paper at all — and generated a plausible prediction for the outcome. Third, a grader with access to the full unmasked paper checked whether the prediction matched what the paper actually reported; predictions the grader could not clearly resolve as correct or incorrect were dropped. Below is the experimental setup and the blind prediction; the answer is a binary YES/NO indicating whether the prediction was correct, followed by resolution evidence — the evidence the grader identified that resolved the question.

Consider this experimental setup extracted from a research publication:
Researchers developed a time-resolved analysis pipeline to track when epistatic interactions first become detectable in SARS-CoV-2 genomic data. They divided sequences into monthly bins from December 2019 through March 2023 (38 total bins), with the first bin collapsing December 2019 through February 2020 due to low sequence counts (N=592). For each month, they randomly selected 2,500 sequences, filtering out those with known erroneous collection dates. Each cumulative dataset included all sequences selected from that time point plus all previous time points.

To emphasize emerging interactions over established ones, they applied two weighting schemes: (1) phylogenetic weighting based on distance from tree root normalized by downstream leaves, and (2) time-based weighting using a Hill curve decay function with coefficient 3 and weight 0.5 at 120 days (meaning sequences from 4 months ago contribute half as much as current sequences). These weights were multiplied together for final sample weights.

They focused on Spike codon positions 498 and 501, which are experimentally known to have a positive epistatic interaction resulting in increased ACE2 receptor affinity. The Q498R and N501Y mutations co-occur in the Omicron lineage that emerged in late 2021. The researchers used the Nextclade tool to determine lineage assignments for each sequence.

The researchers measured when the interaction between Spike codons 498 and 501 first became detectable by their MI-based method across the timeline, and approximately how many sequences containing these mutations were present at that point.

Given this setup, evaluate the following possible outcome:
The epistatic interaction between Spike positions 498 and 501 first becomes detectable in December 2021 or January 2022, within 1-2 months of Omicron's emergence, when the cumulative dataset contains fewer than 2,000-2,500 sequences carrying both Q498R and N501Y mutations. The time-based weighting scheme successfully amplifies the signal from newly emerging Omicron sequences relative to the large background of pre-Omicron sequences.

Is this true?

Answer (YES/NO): NO